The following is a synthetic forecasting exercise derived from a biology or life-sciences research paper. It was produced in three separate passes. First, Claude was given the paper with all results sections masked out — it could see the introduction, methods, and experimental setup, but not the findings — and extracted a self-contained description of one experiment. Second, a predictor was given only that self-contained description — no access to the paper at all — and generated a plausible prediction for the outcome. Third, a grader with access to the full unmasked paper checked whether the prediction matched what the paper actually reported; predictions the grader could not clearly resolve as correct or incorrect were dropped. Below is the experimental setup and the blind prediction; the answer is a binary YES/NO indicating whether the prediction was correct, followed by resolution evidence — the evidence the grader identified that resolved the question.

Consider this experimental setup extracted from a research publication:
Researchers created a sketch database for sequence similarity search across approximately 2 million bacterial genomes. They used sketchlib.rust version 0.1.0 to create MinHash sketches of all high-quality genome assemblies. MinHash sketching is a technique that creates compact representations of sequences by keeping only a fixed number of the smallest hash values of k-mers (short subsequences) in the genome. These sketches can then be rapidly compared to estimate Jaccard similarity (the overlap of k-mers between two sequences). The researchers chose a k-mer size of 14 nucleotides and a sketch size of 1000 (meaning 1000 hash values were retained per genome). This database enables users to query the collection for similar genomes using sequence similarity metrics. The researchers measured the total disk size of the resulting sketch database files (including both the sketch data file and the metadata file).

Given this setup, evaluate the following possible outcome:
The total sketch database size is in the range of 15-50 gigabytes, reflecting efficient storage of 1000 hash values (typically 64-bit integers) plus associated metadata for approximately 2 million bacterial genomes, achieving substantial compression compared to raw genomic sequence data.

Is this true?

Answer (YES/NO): NO